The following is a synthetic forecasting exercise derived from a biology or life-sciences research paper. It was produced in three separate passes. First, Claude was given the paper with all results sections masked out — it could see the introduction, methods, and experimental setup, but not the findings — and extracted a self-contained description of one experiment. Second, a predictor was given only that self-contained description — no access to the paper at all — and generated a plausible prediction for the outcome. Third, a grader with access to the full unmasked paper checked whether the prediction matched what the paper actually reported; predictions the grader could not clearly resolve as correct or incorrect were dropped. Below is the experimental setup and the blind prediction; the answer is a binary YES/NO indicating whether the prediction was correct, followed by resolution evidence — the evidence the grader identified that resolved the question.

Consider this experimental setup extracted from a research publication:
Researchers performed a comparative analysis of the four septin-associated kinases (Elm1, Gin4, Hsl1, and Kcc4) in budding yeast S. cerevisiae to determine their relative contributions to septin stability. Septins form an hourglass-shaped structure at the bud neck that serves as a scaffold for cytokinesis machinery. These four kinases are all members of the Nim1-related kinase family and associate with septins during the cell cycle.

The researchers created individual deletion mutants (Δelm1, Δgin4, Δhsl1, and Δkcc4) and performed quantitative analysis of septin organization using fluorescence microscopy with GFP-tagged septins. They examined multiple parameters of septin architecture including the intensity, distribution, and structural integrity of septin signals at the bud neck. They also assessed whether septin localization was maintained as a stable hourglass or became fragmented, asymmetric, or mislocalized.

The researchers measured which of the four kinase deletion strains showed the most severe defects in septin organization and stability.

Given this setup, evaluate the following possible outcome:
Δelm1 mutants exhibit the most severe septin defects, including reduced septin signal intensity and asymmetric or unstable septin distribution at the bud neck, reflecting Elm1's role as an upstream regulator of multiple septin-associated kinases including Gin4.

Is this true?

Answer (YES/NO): YES